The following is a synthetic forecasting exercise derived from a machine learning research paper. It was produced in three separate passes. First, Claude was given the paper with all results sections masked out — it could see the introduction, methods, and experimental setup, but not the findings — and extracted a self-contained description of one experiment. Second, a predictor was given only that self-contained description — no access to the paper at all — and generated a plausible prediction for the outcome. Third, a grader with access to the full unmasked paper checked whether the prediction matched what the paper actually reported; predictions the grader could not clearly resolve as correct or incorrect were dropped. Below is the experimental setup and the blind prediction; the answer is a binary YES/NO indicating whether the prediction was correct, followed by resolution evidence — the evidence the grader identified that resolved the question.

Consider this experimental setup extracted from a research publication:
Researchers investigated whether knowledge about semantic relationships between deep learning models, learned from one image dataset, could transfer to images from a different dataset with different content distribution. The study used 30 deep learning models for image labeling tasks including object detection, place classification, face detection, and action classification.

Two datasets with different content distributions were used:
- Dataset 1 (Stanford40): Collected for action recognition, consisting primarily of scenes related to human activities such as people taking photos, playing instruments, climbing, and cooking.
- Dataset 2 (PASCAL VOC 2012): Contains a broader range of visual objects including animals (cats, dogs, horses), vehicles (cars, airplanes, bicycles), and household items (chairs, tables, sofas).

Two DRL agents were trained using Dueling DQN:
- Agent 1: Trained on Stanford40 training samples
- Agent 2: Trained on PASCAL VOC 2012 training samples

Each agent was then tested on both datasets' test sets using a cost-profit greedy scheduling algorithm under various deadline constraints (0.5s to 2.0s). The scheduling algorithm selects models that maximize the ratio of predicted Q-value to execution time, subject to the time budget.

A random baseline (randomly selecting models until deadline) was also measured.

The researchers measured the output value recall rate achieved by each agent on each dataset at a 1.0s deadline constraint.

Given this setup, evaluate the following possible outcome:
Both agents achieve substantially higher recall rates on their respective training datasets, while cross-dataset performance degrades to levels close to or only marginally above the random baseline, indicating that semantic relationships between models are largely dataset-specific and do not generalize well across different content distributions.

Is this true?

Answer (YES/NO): NO